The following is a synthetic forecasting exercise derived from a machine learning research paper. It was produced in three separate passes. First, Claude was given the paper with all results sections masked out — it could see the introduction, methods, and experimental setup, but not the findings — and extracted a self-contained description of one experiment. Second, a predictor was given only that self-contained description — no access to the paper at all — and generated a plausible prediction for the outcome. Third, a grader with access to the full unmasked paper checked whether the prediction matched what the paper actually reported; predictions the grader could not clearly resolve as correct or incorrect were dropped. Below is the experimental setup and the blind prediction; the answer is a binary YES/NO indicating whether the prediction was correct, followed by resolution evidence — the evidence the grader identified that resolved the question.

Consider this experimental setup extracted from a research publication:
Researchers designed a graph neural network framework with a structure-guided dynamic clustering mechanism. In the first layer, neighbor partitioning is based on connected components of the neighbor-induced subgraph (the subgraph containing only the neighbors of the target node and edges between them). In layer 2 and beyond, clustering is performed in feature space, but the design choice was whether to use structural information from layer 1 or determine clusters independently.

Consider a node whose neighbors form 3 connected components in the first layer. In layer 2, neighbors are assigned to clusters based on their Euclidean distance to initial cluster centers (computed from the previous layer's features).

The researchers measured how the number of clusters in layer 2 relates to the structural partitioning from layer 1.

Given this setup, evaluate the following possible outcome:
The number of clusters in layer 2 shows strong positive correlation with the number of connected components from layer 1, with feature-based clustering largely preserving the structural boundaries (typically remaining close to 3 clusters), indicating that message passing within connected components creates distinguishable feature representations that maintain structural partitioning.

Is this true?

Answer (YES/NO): NO